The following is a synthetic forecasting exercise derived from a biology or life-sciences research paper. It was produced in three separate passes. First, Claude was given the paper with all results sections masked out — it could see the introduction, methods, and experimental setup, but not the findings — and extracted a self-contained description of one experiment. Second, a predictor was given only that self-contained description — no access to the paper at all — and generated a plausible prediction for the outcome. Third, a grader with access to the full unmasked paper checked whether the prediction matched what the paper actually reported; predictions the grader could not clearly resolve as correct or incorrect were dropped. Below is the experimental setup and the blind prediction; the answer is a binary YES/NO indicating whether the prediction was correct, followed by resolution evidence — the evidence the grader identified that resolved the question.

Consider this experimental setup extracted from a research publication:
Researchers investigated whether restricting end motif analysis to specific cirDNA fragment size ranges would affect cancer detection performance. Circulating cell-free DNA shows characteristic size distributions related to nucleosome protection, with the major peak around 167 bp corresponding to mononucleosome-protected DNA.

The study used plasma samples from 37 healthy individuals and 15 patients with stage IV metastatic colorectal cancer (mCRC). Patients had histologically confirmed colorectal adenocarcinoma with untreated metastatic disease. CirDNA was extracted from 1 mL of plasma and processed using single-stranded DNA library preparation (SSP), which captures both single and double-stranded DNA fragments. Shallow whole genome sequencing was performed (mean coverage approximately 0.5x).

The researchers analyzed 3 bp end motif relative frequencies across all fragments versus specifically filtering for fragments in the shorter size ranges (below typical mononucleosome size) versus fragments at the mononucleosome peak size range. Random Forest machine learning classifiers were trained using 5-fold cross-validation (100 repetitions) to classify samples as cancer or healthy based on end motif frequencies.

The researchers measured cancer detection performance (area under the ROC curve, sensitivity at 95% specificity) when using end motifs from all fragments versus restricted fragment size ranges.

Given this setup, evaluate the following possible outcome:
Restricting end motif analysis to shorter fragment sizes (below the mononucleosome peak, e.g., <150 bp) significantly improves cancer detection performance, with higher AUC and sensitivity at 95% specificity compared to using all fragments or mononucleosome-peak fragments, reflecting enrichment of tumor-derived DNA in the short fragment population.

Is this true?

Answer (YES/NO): NO